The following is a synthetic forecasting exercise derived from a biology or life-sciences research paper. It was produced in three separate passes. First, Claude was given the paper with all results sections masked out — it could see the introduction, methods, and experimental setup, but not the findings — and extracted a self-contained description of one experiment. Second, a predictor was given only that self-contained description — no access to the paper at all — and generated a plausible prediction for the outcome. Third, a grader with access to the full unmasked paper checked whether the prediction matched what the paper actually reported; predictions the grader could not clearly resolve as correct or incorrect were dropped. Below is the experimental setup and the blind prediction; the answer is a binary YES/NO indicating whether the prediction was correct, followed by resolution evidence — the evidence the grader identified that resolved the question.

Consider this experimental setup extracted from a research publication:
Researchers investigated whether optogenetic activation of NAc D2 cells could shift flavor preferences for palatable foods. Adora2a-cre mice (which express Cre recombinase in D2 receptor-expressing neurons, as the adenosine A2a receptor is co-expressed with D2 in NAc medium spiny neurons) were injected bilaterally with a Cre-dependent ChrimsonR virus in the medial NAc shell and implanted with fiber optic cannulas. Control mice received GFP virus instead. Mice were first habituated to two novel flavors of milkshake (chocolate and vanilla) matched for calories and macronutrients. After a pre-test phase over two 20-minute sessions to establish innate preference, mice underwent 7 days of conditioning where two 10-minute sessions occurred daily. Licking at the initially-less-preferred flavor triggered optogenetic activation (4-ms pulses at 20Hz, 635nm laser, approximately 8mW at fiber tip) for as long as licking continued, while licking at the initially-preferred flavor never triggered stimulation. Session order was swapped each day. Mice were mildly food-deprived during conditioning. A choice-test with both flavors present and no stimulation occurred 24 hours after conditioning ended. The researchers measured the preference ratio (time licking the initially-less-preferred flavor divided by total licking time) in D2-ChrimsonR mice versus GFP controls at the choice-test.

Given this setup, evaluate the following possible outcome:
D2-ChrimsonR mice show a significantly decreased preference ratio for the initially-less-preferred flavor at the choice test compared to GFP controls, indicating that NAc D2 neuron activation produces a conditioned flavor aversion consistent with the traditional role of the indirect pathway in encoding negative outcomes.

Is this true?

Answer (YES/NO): NO